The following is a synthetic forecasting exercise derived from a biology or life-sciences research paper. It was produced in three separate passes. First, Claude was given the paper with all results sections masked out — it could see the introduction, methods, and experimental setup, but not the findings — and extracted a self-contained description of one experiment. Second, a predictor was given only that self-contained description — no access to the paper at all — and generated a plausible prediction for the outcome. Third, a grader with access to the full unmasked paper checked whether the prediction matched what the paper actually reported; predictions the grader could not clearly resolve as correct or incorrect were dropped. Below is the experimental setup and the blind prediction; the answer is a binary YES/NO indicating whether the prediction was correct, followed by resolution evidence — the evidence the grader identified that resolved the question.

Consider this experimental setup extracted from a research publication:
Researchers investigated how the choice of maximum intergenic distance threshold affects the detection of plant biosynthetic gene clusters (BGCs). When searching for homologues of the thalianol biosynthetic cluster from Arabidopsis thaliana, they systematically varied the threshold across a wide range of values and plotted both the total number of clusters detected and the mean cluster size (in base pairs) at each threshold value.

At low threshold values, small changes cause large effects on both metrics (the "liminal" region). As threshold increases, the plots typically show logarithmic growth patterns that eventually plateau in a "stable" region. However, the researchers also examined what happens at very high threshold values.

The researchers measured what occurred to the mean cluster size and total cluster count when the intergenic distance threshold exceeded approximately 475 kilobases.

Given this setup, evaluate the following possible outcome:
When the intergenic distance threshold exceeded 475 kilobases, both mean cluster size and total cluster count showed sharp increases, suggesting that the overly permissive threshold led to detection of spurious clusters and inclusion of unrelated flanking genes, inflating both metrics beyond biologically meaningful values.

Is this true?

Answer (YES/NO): NO